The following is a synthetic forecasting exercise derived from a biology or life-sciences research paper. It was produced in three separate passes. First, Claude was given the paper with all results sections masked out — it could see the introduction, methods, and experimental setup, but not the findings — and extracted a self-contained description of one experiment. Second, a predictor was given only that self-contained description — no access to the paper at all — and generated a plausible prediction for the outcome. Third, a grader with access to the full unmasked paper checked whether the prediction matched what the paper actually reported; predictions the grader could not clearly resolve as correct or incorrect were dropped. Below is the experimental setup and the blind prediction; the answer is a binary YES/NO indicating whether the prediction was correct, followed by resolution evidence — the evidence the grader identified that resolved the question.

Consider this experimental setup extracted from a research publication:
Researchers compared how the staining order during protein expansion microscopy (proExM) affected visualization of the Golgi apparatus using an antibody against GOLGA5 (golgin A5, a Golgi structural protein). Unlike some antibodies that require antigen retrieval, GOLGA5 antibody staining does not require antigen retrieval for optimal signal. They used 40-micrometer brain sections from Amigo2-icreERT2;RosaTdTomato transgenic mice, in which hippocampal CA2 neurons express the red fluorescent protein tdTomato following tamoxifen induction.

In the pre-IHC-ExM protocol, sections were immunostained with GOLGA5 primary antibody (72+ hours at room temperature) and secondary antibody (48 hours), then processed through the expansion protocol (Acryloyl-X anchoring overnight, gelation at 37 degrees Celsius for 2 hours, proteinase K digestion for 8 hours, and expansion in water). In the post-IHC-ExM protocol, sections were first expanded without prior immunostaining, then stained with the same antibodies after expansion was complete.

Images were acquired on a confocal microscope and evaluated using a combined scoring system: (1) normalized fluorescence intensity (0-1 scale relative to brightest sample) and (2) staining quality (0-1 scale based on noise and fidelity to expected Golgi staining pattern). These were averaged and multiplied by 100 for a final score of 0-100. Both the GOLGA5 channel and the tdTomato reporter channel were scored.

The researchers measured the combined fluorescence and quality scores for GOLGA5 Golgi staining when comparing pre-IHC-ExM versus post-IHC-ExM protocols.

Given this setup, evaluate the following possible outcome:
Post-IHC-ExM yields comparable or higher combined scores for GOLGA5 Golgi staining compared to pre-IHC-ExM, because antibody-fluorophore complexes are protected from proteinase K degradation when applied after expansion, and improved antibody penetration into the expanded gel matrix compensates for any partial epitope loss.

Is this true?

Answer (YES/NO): NO